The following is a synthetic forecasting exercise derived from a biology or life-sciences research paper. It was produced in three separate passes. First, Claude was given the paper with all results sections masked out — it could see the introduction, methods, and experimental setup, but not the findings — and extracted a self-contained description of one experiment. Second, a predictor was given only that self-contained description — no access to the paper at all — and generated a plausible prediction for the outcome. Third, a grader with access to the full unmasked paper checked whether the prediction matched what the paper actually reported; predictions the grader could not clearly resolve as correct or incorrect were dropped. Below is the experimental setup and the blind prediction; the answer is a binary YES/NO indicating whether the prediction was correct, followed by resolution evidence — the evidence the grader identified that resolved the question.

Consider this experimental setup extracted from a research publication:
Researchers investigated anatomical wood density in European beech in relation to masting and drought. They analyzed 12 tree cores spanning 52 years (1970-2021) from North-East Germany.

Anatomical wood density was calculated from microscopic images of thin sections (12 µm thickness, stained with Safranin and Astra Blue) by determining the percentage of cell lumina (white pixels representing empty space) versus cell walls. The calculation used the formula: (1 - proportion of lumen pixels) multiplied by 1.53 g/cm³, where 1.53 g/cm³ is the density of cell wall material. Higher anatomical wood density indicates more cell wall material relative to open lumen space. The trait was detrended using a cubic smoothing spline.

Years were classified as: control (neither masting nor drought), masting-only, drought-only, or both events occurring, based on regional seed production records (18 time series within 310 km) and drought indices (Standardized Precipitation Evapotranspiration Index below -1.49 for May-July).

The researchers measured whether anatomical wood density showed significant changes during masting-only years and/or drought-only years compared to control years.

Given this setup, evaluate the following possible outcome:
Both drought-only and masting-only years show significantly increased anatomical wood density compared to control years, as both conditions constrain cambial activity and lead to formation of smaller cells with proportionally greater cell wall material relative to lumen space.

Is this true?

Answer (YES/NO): NO